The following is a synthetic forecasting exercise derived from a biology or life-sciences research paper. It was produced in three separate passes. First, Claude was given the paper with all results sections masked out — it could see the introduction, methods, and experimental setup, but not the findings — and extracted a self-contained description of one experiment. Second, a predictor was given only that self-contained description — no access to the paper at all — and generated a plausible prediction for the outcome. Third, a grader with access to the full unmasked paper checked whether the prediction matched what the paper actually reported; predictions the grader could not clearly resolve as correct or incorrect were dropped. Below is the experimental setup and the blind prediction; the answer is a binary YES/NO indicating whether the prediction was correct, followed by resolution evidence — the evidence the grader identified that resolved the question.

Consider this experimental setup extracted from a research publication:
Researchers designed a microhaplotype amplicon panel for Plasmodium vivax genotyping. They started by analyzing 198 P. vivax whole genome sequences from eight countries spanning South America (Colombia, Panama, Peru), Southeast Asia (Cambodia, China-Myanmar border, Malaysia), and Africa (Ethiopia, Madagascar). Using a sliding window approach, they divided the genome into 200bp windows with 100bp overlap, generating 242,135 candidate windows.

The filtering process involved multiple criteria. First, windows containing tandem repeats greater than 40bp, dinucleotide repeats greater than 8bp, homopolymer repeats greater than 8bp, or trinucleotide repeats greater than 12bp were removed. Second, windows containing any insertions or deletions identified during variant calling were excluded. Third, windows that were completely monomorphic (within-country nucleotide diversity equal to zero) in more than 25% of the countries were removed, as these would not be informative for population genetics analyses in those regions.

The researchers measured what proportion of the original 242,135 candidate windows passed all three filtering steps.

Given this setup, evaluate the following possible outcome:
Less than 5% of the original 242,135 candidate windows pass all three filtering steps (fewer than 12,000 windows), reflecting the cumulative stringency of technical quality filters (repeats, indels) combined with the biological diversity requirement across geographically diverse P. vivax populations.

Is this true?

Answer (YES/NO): YES